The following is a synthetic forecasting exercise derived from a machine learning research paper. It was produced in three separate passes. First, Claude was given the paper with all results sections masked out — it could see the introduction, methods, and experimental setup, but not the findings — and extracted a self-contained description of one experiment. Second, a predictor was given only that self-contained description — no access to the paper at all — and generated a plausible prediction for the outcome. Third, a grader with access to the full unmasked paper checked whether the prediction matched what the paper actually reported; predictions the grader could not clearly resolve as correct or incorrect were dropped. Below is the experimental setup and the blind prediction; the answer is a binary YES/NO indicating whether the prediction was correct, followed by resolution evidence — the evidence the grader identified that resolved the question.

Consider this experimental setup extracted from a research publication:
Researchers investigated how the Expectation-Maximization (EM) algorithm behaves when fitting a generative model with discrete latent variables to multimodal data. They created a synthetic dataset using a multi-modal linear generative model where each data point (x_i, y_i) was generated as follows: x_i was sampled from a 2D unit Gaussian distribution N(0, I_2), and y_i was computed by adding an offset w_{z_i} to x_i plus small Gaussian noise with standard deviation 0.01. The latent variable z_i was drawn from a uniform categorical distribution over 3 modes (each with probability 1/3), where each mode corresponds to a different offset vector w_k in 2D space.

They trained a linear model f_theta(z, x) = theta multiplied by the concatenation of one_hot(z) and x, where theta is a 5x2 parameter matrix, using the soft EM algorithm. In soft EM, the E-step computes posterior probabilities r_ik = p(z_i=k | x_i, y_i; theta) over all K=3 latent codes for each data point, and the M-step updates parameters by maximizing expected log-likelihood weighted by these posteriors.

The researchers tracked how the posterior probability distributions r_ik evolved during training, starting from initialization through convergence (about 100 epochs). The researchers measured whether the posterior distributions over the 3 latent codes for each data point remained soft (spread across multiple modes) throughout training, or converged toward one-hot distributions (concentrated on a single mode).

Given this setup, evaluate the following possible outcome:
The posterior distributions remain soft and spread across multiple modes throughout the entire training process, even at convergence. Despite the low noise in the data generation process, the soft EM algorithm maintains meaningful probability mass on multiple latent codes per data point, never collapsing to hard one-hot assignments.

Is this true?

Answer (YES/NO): NO